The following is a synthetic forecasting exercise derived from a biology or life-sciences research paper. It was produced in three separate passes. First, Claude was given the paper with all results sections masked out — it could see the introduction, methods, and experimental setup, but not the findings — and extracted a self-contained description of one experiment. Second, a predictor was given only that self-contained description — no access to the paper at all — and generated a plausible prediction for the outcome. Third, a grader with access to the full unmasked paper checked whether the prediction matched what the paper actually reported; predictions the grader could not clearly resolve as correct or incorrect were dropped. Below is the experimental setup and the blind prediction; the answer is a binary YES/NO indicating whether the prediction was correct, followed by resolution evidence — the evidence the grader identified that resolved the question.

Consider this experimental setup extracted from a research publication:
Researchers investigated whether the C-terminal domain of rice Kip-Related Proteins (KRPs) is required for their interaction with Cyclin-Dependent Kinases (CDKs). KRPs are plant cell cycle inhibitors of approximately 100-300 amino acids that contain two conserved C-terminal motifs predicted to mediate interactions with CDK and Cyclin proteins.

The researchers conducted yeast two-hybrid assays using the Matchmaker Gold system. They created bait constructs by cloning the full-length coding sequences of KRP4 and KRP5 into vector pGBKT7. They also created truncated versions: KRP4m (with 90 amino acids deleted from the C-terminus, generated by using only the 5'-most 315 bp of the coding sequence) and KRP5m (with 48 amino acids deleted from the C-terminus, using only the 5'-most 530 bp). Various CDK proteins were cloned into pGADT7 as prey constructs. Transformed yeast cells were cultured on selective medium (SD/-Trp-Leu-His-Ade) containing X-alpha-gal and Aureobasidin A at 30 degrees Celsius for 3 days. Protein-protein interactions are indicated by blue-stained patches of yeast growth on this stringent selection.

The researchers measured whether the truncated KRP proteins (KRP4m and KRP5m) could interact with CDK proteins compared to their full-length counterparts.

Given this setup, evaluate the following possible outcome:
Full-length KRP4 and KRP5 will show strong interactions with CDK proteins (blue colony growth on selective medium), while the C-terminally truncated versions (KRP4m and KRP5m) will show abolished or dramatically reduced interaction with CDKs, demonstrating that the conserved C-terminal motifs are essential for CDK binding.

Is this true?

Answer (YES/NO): YES